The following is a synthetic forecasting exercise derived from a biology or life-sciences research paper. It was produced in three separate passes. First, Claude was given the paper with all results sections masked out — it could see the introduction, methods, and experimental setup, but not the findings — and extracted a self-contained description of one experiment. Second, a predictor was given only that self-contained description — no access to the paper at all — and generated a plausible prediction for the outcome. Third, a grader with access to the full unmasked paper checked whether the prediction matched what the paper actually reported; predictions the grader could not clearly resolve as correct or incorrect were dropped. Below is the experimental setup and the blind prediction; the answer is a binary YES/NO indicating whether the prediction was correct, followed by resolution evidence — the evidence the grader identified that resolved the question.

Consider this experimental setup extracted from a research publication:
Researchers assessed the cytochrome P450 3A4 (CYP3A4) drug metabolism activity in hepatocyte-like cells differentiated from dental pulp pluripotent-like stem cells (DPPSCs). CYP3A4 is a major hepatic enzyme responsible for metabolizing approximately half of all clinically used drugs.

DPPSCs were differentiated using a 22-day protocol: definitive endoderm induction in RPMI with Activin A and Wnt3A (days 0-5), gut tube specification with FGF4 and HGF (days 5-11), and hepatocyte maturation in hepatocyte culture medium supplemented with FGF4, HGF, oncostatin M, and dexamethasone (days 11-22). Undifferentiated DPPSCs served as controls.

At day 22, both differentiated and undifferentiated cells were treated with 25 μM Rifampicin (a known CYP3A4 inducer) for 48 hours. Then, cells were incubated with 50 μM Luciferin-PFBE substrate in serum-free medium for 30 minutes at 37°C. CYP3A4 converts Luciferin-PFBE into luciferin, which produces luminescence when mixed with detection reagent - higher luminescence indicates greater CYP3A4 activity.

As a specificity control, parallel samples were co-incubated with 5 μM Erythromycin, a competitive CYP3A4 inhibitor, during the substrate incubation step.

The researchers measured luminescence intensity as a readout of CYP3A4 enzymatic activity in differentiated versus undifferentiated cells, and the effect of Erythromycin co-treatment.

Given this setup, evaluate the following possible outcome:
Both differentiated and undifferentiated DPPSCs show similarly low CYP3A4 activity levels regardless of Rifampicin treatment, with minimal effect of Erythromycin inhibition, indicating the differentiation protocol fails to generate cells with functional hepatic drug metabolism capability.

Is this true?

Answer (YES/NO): NO